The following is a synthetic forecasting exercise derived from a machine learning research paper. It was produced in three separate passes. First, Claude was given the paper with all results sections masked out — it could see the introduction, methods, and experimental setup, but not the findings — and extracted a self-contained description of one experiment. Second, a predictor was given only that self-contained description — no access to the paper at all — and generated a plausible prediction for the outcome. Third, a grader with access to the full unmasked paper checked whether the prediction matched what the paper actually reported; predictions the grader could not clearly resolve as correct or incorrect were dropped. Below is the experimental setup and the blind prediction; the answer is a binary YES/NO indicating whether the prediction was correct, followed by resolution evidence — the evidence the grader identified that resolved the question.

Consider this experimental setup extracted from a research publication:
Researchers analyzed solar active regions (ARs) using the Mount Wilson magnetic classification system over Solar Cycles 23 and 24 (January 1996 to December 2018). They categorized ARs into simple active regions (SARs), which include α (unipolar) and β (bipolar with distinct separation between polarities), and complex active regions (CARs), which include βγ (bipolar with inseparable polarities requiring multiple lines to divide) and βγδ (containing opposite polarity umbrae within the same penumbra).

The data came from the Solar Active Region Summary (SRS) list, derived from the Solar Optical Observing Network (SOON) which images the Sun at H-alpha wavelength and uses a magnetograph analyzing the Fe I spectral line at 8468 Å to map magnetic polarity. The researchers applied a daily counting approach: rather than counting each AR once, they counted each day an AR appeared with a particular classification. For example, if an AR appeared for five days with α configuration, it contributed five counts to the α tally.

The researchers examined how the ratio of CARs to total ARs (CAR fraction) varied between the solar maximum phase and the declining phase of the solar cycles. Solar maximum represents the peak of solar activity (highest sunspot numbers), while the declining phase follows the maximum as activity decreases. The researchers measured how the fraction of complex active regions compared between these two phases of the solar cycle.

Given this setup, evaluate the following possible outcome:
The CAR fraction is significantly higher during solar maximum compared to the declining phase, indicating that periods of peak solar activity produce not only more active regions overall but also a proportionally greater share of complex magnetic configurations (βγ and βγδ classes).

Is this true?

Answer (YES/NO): NO